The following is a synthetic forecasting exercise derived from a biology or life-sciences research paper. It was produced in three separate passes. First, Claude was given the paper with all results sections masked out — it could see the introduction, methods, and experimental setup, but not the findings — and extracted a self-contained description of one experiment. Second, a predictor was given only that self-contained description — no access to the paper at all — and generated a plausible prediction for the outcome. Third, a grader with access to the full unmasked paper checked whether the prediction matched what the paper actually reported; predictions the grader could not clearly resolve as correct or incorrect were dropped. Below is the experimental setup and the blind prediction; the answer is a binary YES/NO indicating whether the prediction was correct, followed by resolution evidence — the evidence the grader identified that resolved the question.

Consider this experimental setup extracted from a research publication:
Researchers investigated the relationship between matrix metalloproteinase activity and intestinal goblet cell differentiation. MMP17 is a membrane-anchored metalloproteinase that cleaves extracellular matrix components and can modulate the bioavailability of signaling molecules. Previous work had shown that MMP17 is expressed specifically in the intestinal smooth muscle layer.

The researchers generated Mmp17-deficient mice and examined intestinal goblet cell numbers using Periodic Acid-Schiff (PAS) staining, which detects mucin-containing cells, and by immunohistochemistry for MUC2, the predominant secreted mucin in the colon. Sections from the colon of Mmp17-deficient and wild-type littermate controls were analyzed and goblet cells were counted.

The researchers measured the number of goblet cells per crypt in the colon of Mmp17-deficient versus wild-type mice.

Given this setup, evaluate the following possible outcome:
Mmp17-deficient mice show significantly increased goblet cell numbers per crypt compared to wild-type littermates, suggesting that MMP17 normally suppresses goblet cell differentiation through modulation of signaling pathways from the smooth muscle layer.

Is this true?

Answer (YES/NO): NO